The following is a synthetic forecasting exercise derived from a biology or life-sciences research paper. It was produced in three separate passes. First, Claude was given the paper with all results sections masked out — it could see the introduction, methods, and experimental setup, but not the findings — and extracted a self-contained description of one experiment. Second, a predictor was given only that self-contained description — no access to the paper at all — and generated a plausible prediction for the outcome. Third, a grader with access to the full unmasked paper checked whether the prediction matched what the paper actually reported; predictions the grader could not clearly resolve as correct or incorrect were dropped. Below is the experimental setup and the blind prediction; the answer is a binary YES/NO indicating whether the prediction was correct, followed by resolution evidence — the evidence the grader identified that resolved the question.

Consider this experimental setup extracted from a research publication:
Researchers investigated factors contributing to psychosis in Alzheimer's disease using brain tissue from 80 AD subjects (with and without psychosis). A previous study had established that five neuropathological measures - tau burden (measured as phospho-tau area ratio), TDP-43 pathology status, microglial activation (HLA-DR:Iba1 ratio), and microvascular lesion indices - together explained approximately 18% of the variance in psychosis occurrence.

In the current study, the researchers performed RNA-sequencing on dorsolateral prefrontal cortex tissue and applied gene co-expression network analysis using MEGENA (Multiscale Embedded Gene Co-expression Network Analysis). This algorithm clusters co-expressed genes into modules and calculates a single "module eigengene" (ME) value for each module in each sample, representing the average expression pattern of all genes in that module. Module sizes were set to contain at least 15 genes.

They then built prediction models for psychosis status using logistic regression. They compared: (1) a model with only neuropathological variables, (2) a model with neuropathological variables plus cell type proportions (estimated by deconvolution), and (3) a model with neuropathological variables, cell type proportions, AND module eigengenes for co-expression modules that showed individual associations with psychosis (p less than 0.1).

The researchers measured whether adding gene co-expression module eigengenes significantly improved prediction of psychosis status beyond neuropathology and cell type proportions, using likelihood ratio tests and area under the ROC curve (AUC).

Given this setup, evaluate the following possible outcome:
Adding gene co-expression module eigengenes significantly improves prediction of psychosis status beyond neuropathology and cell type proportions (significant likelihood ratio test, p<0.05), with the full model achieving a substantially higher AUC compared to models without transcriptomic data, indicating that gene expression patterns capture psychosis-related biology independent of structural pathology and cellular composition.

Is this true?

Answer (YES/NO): NO